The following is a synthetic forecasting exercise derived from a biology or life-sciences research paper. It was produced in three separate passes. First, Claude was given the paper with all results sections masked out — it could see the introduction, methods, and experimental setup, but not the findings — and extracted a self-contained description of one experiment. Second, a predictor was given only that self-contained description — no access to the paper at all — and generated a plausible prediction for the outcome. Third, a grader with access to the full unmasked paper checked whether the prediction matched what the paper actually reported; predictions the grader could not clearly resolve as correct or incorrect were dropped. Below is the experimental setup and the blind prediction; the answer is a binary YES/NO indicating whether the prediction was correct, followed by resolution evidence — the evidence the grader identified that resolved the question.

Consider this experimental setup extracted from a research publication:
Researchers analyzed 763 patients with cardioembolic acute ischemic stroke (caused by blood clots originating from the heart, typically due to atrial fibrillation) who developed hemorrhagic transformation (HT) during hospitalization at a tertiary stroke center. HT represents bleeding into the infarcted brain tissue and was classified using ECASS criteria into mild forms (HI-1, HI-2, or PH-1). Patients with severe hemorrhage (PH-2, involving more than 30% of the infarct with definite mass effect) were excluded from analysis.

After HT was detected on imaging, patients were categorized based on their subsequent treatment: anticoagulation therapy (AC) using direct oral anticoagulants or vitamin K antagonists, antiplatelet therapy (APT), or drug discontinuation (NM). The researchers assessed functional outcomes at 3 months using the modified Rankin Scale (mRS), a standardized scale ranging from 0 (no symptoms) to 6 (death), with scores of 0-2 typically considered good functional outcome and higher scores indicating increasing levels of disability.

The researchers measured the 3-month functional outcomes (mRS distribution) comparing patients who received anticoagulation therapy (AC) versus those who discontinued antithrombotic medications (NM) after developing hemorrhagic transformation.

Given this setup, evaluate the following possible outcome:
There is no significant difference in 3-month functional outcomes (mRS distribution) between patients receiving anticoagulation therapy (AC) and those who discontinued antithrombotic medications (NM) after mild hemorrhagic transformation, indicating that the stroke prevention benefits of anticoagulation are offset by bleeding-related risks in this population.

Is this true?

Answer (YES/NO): NO